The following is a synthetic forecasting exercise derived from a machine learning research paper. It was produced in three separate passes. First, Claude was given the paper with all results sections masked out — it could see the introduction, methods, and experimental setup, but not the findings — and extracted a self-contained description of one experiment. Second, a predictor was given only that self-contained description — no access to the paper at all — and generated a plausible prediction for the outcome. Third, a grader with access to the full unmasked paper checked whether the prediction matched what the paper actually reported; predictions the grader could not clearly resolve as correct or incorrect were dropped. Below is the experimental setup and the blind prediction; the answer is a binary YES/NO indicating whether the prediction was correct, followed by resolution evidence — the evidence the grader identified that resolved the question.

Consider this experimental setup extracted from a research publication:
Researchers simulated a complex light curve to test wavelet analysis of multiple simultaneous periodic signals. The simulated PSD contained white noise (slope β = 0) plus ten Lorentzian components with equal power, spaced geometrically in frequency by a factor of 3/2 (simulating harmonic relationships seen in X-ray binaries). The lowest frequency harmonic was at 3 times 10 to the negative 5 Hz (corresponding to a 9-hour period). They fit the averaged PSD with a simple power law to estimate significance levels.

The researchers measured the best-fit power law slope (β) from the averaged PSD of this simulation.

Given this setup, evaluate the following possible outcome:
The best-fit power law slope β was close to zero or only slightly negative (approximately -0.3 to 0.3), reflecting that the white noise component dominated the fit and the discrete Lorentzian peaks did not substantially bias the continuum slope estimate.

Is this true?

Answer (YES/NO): NO